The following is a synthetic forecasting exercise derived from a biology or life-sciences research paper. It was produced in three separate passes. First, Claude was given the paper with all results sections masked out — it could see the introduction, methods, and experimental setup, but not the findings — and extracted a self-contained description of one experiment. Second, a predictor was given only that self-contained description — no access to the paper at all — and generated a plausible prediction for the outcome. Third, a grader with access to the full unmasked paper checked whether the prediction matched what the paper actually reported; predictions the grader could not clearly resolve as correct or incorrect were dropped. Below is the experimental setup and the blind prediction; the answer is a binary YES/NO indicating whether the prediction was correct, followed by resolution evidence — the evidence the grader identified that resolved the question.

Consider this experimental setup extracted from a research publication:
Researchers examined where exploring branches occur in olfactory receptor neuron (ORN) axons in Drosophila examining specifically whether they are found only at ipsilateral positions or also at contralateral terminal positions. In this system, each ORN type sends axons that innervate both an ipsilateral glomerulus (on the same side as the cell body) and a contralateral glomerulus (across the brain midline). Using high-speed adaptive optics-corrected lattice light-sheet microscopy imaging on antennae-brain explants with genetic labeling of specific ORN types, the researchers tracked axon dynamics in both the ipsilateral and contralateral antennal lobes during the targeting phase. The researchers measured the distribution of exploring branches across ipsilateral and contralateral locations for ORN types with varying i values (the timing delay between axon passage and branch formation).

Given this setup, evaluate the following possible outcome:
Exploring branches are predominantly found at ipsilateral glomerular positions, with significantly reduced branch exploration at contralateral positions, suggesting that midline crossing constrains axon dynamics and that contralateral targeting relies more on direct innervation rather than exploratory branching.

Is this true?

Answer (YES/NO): NO